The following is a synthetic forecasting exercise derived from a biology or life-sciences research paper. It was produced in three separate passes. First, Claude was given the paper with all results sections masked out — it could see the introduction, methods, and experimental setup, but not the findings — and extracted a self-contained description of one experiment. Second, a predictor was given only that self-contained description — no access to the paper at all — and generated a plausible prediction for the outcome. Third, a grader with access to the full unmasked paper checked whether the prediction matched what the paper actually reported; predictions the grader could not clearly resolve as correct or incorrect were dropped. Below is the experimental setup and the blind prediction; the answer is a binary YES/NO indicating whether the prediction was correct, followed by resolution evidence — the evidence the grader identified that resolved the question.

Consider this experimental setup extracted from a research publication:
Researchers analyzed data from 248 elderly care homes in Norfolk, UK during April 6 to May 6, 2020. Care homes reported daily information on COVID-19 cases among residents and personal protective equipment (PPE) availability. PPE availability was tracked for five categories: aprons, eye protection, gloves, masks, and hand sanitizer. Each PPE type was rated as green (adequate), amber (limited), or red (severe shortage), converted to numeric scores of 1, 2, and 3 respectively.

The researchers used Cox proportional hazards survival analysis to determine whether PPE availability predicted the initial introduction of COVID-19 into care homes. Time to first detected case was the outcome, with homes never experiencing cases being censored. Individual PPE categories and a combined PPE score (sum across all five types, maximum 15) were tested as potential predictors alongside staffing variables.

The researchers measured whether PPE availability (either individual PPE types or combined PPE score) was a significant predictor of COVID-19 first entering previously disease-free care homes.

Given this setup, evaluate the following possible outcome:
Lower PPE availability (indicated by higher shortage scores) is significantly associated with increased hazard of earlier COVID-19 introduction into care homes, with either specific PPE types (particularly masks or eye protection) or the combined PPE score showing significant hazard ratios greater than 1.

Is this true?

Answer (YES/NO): NO